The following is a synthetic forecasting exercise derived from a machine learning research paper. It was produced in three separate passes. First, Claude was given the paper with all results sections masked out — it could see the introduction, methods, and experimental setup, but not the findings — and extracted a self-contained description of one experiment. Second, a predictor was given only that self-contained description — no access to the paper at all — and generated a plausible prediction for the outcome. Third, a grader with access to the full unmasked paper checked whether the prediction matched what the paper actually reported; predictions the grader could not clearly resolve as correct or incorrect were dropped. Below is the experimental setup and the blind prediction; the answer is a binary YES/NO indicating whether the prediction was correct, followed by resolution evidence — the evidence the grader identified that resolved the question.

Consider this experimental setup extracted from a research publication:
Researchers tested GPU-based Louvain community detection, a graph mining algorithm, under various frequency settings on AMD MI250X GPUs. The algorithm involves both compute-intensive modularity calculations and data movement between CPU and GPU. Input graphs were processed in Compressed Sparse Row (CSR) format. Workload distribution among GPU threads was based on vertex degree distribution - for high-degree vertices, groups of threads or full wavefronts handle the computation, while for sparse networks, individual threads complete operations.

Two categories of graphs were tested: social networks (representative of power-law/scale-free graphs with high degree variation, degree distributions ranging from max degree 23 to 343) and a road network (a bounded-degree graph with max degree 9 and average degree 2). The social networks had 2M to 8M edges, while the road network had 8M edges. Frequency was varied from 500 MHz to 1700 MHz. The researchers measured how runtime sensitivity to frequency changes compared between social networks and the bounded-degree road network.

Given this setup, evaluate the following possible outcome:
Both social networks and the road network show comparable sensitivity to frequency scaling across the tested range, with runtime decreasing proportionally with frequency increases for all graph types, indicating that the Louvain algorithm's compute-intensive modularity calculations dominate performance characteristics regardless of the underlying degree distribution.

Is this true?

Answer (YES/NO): NO